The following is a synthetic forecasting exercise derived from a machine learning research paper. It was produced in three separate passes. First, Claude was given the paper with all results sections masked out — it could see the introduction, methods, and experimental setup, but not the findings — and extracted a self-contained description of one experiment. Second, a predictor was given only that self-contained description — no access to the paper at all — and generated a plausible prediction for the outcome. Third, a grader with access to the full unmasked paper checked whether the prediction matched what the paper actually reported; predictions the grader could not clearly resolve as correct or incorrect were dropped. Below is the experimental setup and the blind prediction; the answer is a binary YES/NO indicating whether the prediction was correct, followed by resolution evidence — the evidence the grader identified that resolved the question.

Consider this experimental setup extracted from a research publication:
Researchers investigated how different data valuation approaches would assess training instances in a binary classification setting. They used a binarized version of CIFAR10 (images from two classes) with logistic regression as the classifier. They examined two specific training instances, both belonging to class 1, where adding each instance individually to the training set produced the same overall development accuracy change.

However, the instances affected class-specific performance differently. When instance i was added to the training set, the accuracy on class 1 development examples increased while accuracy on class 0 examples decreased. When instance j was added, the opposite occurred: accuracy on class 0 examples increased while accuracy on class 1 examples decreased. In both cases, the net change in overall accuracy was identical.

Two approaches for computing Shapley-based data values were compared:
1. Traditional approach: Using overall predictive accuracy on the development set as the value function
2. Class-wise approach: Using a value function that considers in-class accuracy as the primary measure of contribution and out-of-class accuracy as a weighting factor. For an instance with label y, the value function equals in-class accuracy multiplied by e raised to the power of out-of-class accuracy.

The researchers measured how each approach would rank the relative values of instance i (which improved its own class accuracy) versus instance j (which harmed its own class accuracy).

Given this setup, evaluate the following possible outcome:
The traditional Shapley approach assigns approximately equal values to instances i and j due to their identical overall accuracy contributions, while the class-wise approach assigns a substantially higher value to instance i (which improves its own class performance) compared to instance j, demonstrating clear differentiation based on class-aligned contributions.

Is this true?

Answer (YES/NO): YES